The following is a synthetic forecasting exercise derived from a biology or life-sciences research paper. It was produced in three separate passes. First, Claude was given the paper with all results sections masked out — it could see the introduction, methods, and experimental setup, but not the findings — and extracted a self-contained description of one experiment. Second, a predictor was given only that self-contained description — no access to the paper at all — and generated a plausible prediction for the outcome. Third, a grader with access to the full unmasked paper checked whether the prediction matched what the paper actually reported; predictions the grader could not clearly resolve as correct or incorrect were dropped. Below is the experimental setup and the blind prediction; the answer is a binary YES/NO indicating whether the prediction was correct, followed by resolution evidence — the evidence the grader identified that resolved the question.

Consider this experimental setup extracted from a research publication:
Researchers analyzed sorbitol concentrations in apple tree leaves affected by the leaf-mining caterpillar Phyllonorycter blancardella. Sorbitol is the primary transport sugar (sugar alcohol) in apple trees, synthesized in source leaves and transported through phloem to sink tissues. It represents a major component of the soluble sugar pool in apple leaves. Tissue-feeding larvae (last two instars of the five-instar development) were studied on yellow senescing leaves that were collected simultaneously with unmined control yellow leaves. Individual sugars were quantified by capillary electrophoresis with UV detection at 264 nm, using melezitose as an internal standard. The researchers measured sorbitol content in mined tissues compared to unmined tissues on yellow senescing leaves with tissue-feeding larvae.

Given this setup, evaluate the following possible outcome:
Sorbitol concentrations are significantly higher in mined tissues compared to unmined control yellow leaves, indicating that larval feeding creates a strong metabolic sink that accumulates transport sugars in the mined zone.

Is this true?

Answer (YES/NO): NO